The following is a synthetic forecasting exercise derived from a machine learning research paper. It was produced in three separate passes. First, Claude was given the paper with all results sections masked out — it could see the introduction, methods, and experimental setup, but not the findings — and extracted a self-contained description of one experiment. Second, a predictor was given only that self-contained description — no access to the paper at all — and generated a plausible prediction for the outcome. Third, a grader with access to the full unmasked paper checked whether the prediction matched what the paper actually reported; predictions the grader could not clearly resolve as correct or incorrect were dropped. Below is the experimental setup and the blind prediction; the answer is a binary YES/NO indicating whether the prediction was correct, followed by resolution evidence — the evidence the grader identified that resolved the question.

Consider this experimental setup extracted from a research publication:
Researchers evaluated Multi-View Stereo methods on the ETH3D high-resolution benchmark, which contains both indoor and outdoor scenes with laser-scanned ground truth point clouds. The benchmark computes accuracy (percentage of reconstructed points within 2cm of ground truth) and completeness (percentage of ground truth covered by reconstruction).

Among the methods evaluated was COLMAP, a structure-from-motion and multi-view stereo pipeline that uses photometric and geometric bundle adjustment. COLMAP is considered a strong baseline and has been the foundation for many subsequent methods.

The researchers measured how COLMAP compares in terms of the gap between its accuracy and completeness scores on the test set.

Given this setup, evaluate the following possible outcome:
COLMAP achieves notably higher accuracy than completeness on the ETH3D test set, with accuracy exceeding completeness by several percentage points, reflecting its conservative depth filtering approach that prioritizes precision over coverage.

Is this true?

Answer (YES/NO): YES